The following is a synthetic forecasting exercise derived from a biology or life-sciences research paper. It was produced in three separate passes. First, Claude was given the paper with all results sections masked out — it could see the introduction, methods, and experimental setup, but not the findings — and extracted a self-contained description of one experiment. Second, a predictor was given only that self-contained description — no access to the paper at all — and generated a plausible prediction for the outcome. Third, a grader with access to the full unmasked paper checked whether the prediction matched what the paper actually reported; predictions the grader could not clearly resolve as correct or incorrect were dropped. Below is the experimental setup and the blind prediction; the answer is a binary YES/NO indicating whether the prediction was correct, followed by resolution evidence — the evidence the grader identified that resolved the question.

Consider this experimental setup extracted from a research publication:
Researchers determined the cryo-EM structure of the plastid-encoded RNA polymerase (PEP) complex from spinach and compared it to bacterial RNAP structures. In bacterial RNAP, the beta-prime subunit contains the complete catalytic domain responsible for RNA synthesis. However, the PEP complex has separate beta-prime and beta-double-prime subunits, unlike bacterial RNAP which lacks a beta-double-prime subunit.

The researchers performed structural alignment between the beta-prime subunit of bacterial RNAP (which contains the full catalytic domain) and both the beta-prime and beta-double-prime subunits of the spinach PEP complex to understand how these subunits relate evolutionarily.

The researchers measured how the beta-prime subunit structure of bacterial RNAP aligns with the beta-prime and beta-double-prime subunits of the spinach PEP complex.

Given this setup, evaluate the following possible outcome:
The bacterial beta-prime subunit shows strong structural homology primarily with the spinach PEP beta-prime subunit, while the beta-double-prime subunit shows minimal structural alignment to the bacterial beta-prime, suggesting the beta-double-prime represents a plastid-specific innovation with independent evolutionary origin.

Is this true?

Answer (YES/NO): NO